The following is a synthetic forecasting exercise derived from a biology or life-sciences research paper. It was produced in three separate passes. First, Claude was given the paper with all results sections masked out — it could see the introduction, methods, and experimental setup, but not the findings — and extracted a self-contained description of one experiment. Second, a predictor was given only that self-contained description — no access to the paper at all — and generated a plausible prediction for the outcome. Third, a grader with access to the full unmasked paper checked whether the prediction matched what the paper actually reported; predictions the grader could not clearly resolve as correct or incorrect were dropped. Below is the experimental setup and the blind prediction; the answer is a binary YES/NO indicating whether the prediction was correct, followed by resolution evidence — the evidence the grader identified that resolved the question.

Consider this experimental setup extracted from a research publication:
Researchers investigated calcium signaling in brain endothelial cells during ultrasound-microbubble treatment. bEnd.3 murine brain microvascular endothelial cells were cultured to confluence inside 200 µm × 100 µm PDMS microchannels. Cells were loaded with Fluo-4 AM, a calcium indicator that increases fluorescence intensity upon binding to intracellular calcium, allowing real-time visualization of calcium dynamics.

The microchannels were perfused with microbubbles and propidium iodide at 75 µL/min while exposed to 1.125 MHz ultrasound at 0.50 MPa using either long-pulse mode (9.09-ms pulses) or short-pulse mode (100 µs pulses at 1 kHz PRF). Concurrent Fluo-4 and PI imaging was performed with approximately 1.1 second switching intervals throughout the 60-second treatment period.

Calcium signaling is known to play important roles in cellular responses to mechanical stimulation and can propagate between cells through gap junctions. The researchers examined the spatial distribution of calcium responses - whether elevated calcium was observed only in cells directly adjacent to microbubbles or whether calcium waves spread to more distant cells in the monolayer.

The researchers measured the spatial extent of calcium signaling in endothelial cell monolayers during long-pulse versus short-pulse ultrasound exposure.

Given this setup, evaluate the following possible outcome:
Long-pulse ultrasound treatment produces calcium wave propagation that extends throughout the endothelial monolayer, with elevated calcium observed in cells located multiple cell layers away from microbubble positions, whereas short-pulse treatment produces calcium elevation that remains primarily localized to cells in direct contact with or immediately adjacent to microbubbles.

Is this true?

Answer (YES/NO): NO